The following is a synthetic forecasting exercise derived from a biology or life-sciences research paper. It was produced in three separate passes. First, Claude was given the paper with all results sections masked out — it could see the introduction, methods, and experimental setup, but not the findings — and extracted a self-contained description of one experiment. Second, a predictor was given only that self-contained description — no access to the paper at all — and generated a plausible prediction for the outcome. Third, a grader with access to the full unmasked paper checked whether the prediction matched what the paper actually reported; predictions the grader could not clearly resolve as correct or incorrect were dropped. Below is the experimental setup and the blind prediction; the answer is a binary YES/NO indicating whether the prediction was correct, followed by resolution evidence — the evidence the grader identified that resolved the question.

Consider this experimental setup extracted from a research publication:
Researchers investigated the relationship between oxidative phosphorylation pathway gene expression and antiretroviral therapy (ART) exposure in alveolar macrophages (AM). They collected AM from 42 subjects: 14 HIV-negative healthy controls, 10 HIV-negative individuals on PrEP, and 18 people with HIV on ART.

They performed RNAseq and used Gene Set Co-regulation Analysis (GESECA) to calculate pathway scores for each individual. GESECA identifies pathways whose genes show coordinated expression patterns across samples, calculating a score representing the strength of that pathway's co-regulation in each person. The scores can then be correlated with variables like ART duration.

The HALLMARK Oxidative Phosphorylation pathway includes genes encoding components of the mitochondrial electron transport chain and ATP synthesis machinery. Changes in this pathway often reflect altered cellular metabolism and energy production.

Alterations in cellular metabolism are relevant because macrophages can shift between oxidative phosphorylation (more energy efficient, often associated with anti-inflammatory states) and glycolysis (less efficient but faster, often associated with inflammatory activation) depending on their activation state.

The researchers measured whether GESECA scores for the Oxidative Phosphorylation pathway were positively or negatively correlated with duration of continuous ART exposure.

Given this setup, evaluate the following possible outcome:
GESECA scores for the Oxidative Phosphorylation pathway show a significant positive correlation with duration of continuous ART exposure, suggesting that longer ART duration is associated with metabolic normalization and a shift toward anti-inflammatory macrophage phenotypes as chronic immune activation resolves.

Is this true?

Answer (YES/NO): NO